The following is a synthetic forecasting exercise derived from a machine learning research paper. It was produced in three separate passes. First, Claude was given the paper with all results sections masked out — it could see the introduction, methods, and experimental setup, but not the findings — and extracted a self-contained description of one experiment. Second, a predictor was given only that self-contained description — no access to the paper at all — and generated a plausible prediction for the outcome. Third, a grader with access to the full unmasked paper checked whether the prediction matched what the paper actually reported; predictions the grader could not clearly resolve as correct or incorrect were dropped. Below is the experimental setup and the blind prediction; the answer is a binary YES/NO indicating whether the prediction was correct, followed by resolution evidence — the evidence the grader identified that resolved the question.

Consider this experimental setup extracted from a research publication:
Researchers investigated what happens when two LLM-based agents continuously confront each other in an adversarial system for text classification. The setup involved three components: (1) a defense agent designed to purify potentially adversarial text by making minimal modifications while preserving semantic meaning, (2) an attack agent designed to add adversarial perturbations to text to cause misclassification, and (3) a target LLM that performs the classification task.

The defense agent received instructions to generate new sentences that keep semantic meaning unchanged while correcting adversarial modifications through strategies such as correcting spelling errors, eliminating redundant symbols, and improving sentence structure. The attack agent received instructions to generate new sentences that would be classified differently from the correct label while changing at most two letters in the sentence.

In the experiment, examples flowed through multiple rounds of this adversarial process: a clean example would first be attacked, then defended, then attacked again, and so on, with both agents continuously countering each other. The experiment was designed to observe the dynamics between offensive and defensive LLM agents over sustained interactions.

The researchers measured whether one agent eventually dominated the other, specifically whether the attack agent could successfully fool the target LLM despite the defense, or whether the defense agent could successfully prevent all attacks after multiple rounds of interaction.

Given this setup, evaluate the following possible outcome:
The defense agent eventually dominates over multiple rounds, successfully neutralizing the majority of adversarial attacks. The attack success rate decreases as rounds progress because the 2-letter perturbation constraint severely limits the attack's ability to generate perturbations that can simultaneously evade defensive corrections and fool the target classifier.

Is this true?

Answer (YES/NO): NO